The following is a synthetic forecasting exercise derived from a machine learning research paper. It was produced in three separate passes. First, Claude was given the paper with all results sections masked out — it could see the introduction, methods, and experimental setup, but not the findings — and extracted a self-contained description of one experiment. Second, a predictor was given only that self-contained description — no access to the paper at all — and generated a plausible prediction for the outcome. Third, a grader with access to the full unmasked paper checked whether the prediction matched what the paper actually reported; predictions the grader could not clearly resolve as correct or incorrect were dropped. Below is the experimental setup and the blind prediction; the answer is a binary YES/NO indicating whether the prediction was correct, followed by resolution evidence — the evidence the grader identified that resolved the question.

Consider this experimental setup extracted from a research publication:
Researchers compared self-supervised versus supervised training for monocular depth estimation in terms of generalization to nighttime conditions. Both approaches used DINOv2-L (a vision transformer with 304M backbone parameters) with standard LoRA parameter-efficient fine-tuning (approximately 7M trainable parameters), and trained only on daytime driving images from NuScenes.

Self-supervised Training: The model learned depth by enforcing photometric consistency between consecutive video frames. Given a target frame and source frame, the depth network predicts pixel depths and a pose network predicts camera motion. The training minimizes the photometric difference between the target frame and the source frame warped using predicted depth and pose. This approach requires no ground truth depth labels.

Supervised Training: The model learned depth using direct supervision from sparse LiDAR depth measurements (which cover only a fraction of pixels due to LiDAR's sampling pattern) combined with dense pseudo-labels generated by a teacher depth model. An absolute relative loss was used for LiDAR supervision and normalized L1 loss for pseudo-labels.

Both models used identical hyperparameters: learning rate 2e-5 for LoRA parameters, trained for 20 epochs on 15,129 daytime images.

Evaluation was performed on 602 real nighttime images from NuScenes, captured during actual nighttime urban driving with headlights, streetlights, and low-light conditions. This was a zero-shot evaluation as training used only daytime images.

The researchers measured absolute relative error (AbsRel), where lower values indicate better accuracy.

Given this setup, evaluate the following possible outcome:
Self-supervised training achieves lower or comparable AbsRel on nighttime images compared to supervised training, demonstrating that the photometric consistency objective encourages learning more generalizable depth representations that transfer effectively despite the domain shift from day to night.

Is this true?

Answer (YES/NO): NO